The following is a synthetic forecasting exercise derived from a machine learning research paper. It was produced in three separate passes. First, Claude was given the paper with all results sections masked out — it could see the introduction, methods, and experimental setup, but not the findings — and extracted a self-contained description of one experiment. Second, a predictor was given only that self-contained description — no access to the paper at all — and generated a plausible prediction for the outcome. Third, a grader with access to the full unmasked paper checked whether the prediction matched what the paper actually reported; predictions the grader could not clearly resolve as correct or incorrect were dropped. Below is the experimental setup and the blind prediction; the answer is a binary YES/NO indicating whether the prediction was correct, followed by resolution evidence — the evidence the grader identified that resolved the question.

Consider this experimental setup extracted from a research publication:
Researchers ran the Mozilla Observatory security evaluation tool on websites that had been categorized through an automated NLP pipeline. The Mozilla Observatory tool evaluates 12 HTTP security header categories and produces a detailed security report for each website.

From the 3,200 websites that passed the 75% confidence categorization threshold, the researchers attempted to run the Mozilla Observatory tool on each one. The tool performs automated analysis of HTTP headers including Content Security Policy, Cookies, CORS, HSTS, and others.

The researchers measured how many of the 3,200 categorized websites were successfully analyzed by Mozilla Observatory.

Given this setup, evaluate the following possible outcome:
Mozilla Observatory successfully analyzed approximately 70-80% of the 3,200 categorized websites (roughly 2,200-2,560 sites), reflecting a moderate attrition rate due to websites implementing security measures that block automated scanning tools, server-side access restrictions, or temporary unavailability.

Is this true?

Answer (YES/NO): NO